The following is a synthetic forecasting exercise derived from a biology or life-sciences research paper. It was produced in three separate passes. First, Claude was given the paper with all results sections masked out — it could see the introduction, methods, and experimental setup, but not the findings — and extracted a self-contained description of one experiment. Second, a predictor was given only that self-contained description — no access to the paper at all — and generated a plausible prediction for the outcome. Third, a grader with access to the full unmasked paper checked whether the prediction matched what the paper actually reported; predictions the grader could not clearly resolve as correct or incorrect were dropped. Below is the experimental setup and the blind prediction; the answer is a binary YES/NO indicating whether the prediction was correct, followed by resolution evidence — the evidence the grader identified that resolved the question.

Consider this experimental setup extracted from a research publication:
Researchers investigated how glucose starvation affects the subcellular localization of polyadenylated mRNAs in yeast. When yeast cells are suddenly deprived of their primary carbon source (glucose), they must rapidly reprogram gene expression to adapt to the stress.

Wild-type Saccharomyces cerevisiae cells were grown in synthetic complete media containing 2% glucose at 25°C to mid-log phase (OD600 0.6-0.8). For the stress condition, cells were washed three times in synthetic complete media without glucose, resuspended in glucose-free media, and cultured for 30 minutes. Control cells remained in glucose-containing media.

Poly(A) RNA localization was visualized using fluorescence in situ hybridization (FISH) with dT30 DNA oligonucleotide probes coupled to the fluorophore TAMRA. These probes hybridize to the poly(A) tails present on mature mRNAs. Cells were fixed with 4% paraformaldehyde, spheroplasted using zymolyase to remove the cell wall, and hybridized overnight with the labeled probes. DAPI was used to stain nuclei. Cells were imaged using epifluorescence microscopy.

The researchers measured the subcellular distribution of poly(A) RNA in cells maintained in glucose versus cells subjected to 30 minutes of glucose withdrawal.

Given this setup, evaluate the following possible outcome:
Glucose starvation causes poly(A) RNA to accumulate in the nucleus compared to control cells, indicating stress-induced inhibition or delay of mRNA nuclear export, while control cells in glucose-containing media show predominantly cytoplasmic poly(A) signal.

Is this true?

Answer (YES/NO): YES